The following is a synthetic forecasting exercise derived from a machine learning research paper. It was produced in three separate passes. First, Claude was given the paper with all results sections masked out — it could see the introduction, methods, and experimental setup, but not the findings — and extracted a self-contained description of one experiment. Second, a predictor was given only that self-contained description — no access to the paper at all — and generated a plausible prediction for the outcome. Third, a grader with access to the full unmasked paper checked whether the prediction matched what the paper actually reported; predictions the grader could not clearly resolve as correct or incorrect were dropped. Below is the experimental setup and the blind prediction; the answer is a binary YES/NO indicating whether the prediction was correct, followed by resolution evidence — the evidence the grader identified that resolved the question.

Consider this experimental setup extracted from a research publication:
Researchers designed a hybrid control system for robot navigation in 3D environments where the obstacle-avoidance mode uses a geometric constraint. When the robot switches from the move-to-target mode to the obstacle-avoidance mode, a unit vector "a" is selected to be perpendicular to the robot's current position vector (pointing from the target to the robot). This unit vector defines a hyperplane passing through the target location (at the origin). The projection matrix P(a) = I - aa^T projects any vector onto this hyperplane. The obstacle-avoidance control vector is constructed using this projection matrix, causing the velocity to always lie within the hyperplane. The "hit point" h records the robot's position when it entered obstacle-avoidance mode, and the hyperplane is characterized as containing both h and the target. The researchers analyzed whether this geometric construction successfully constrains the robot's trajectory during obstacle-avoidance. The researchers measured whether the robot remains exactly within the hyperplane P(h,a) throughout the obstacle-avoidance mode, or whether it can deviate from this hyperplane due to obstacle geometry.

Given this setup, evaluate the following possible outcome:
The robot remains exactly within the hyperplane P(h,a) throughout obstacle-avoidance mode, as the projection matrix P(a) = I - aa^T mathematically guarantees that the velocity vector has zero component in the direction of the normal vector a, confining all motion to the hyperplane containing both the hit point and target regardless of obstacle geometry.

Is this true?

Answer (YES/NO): YES